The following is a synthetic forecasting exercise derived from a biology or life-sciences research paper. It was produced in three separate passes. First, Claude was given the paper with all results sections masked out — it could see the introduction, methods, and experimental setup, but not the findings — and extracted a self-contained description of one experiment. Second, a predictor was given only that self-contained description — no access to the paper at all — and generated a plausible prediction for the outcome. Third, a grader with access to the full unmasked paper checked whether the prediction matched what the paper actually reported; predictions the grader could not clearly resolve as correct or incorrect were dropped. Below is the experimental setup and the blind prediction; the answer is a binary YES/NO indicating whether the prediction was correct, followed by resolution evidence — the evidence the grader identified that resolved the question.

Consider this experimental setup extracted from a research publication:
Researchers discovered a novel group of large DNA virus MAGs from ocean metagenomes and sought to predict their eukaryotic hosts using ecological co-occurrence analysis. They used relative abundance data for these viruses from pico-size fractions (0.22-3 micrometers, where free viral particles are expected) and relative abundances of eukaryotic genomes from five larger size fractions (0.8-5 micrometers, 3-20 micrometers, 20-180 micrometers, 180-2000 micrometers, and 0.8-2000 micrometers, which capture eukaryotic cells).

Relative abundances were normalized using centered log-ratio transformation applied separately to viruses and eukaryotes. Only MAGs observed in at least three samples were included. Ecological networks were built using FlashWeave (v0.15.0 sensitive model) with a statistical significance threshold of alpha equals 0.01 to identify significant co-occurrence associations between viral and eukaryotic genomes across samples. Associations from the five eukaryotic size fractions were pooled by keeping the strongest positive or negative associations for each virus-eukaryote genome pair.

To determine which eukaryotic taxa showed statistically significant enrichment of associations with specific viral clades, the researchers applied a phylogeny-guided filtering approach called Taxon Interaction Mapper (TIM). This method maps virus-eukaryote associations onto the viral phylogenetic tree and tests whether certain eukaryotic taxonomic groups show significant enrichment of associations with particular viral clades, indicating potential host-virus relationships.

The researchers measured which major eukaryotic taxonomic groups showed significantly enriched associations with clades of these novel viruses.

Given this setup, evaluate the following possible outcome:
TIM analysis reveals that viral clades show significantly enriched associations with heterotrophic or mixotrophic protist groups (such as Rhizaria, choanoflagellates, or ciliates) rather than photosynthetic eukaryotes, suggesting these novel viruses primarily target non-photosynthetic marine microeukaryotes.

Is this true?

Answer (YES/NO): NO